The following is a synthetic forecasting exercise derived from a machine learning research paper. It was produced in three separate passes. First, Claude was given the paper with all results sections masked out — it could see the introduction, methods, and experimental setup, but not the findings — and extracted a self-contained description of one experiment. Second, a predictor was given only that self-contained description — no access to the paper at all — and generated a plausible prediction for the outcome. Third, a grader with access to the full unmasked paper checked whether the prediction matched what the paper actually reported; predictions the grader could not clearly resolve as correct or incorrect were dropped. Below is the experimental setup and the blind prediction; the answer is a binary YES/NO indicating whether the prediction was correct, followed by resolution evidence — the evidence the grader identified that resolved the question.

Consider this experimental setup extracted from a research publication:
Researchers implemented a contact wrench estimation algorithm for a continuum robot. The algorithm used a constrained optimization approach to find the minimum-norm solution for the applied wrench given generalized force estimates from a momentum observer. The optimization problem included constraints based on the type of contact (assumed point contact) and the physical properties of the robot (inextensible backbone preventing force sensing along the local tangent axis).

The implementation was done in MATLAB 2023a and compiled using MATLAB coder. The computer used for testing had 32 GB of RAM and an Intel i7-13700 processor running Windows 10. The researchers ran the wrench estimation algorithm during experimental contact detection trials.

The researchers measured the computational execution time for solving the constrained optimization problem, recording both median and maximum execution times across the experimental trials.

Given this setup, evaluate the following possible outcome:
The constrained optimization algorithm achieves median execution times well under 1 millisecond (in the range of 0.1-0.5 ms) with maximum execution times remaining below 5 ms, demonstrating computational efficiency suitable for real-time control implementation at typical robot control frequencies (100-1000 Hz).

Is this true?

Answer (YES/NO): NO